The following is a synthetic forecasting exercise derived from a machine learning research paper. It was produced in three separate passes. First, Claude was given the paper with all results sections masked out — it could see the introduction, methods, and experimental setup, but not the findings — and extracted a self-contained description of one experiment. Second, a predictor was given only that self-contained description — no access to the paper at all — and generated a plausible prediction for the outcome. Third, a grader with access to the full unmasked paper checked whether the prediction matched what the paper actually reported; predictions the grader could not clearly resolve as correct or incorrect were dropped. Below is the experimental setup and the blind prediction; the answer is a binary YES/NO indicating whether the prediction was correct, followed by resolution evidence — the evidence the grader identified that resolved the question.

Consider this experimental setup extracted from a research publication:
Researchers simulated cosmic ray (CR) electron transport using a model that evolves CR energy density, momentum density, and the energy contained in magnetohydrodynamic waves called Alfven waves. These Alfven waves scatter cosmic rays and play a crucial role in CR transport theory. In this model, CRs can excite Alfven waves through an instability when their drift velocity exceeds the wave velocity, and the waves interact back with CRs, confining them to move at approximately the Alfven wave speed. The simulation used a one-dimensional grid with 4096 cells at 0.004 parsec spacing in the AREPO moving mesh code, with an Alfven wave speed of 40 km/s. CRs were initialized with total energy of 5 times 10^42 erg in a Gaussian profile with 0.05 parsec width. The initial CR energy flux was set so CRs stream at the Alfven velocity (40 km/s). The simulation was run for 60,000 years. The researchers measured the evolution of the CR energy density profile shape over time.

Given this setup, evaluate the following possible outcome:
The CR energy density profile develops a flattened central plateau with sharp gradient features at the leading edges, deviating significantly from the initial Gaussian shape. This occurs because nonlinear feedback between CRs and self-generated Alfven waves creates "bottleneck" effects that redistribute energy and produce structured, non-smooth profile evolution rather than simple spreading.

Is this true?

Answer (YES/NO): YES